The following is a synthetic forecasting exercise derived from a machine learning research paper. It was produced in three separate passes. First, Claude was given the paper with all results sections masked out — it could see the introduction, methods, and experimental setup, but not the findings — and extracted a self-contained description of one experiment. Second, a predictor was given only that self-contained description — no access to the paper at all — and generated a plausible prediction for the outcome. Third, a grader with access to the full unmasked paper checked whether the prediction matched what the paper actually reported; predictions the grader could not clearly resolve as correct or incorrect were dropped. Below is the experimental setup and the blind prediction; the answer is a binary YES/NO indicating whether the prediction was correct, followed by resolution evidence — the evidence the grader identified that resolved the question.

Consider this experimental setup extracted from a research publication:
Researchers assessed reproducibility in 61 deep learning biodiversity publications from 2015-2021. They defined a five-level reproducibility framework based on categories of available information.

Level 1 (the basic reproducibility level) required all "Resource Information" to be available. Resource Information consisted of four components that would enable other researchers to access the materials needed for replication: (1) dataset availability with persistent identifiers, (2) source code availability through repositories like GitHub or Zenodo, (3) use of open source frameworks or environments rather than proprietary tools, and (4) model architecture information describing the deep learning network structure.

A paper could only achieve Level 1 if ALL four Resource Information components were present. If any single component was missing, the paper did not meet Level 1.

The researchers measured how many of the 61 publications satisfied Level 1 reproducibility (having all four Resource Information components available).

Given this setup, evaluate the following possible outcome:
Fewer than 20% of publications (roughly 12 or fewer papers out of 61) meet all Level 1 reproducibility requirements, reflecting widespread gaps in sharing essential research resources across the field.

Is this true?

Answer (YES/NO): YES